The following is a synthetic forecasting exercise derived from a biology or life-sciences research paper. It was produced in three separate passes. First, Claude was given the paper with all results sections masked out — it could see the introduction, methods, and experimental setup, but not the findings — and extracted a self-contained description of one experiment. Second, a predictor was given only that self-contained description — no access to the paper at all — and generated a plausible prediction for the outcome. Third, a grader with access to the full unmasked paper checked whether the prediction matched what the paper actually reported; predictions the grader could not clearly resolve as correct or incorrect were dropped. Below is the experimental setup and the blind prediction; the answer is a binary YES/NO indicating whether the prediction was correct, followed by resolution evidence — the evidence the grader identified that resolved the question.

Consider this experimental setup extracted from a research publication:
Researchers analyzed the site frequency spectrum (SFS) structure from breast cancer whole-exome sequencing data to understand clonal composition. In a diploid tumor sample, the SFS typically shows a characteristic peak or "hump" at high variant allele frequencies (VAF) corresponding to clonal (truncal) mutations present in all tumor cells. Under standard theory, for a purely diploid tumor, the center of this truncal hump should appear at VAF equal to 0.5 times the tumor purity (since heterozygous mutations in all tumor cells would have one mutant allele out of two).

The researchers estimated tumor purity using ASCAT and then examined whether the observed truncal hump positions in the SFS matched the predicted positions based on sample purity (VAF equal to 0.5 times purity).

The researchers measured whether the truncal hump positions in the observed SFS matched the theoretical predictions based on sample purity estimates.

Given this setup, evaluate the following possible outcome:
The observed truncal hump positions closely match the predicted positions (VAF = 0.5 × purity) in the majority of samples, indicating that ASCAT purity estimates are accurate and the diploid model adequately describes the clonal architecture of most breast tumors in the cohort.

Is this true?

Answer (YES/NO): NO